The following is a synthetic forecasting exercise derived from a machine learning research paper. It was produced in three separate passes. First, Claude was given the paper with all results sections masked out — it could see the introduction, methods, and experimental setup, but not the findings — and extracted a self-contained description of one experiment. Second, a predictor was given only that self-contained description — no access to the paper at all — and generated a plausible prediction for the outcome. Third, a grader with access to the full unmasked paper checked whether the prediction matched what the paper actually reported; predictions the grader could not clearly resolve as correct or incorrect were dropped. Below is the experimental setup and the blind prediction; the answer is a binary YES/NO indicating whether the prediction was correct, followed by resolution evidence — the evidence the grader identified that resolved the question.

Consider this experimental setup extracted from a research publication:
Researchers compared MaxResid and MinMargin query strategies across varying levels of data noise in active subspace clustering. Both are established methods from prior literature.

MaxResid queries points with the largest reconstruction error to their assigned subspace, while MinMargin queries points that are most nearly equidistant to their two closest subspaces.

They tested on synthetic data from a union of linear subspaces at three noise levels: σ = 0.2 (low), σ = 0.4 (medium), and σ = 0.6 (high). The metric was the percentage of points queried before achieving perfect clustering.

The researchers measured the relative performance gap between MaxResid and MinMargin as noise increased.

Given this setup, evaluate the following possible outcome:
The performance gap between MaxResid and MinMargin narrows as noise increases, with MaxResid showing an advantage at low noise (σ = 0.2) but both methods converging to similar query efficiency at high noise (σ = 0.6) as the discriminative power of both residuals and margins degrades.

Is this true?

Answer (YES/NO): NO